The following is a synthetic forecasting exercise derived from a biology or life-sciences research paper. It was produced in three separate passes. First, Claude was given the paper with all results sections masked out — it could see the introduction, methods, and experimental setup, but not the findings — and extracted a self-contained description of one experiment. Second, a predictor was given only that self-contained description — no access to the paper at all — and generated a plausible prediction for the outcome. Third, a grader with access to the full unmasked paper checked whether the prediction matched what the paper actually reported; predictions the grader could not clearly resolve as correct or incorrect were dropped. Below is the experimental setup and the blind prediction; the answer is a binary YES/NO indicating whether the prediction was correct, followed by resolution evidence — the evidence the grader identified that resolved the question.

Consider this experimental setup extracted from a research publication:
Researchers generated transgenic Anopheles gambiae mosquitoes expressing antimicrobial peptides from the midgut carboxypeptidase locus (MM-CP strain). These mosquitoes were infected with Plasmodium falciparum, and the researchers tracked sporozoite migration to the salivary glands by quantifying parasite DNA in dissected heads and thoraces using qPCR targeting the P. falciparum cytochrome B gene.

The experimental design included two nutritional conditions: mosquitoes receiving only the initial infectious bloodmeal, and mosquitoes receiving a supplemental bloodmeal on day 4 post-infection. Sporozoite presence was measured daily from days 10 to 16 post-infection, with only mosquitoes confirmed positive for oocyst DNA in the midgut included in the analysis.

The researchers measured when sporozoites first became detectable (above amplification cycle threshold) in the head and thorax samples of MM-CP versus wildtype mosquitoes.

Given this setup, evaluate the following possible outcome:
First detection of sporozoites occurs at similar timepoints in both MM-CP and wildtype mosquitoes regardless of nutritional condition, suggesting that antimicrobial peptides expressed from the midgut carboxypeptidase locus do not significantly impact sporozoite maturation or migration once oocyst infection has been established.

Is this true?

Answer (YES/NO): NO